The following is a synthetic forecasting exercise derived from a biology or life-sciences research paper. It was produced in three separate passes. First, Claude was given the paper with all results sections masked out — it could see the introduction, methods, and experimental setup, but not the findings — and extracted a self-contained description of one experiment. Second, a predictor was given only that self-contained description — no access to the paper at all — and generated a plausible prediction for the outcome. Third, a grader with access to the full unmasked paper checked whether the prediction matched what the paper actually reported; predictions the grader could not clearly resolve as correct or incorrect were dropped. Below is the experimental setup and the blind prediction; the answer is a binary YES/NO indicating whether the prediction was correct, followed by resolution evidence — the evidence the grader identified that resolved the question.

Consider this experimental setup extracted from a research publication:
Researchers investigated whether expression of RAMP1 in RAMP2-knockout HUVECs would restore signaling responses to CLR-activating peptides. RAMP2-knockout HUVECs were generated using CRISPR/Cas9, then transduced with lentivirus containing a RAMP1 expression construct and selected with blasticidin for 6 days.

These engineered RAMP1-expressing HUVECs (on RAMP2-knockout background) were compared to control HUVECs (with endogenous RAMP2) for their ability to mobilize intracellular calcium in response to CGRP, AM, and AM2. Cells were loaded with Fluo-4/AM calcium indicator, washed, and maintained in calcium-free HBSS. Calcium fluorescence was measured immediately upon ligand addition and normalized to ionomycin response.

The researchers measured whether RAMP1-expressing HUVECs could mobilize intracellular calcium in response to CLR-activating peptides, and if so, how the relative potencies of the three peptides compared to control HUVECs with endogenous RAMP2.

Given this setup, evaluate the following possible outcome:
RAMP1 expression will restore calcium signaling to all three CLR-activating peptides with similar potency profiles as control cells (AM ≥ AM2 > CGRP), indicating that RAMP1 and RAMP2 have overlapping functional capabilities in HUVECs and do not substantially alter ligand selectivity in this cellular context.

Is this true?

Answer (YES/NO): NO